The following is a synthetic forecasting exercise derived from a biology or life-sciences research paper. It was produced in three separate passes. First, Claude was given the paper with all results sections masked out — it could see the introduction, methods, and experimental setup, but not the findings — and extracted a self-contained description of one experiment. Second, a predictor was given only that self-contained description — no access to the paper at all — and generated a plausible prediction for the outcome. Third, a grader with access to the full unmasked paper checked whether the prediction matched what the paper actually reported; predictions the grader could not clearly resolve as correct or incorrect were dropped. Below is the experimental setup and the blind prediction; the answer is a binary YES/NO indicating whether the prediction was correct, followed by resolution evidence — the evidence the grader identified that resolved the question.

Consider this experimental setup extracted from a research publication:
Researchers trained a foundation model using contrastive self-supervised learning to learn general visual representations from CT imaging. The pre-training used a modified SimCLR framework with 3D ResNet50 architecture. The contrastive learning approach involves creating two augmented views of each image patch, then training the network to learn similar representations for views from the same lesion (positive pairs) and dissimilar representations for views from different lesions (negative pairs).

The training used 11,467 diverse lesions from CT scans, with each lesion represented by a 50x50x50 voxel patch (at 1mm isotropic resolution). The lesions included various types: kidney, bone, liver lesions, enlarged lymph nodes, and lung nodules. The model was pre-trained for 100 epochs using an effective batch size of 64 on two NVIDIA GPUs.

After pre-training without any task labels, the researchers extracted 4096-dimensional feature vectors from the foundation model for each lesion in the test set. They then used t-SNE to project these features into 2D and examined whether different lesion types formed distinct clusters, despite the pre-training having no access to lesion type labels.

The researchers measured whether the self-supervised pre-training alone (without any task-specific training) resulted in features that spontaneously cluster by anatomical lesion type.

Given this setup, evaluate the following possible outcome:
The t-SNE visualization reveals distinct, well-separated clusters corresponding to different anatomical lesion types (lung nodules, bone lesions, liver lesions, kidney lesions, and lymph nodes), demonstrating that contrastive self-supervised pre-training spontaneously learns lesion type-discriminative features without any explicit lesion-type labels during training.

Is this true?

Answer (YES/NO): YES